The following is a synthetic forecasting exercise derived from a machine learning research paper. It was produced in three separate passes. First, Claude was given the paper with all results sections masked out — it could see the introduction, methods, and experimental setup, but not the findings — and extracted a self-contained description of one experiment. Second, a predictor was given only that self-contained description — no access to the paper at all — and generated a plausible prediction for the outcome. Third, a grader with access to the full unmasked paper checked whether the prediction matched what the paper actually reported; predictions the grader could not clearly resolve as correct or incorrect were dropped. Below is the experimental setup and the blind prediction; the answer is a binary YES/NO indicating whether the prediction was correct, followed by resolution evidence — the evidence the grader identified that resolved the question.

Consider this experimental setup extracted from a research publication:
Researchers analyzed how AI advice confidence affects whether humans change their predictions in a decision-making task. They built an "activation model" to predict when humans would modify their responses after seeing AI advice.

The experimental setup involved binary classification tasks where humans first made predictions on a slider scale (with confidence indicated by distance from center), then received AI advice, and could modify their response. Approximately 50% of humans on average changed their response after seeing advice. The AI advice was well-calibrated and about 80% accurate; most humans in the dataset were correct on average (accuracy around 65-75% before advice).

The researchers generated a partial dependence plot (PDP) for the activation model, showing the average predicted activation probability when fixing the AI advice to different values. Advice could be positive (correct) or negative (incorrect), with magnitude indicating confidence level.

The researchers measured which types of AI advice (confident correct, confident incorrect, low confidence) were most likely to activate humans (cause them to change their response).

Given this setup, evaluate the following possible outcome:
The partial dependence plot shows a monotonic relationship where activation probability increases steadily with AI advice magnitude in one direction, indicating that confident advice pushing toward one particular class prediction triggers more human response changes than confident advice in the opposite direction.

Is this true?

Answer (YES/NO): NO